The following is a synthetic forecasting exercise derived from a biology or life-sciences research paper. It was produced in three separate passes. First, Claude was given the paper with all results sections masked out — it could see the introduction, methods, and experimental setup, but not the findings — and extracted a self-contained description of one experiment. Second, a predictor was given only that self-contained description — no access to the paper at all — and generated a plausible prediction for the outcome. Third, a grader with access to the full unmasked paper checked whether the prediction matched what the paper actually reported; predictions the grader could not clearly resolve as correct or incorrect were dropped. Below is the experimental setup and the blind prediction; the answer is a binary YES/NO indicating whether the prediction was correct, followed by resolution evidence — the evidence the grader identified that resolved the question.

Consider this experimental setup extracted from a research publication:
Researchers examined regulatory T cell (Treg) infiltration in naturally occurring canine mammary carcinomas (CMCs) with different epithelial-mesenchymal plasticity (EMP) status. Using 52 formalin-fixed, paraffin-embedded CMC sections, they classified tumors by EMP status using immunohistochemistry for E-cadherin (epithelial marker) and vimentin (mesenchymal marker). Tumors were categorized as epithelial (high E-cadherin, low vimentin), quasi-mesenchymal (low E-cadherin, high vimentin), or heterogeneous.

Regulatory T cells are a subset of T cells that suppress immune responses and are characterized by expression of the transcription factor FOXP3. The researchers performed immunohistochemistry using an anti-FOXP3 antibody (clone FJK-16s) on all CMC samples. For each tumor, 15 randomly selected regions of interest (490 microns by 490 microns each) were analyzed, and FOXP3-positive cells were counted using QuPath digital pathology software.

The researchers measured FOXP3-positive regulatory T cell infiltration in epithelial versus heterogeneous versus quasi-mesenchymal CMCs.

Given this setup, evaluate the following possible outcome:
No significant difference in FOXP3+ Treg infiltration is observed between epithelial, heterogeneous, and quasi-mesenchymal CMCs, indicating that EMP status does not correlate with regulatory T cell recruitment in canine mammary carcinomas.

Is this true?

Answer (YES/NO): NO